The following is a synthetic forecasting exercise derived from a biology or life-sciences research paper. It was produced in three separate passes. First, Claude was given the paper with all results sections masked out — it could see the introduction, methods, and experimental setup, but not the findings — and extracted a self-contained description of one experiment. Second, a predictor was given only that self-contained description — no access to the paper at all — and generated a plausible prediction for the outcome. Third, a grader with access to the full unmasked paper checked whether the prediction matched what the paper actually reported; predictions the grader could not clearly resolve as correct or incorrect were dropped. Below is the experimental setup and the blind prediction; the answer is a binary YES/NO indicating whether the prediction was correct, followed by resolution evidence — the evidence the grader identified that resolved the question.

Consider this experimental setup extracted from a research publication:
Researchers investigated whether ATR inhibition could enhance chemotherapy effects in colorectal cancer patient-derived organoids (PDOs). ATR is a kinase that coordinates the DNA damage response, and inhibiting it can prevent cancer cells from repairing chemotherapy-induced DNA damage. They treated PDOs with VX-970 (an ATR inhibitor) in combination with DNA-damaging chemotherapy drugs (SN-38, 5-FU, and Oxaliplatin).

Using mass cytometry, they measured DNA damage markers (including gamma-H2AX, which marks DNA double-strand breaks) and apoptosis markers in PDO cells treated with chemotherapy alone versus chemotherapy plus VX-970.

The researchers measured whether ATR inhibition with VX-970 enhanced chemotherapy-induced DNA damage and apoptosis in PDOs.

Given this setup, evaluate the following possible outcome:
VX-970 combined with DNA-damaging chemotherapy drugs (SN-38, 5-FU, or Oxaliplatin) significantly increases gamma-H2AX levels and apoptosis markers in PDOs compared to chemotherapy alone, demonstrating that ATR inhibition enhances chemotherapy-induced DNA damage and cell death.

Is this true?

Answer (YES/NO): NO